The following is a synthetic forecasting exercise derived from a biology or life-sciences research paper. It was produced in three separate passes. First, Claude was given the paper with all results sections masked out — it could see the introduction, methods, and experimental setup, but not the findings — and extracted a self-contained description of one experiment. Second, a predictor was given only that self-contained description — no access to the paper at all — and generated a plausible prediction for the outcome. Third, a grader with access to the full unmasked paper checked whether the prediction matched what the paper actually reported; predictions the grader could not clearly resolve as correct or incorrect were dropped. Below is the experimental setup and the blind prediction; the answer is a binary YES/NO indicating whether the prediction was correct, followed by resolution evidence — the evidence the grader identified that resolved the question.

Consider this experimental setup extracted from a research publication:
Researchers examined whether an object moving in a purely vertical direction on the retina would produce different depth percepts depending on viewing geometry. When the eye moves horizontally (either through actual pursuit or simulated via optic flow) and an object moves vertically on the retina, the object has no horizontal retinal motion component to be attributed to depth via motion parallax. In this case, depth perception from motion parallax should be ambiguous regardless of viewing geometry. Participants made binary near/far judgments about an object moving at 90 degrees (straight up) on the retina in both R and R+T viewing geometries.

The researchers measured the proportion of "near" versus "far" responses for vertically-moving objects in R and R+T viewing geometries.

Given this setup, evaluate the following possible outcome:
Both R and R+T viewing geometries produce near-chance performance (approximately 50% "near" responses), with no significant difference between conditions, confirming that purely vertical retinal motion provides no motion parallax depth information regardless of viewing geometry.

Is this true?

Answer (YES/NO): NO